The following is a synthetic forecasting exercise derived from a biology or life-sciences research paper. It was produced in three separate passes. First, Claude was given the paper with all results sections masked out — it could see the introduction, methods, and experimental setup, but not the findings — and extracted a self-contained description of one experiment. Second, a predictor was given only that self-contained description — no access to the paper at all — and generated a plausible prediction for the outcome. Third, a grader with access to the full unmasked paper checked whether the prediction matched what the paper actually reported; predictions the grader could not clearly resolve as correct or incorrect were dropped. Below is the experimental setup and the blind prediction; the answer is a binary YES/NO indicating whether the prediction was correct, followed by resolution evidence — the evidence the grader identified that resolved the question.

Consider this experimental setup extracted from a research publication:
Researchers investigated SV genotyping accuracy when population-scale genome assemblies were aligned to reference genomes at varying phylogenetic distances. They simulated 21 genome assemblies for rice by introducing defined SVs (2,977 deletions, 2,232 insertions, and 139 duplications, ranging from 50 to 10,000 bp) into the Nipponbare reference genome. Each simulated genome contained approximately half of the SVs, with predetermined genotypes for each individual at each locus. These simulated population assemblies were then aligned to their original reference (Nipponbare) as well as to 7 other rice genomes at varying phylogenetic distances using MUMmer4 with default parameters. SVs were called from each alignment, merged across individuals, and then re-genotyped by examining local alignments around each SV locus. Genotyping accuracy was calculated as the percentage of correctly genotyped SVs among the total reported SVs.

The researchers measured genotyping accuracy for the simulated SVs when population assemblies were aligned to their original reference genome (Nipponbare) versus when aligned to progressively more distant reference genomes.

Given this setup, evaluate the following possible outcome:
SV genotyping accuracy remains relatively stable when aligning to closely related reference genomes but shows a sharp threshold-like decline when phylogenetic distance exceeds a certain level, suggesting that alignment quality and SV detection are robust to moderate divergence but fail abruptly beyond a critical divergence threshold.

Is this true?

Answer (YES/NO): NO